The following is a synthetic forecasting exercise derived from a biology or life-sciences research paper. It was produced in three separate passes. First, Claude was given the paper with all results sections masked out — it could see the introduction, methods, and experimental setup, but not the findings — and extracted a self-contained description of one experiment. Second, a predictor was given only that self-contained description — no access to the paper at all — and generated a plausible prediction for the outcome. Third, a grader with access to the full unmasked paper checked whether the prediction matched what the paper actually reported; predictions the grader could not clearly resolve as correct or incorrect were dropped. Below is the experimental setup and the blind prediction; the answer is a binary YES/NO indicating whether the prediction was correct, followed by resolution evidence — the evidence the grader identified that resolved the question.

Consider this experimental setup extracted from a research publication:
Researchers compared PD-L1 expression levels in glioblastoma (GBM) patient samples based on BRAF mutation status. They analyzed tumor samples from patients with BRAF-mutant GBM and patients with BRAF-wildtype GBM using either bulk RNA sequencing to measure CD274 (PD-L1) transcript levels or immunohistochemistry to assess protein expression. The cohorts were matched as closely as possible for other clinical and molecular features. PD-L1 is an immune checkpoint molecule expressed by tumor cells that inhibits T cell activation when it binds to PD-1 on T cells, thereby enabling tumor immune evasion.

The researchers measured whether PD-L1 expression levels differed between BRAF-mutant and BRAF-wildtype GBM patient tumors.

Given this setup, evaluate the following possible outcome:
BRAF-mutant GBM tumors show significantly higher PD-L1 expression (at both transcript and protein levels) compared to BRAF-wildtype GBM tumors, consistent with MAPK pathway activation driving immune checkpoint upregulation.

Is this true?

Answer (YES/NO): YES